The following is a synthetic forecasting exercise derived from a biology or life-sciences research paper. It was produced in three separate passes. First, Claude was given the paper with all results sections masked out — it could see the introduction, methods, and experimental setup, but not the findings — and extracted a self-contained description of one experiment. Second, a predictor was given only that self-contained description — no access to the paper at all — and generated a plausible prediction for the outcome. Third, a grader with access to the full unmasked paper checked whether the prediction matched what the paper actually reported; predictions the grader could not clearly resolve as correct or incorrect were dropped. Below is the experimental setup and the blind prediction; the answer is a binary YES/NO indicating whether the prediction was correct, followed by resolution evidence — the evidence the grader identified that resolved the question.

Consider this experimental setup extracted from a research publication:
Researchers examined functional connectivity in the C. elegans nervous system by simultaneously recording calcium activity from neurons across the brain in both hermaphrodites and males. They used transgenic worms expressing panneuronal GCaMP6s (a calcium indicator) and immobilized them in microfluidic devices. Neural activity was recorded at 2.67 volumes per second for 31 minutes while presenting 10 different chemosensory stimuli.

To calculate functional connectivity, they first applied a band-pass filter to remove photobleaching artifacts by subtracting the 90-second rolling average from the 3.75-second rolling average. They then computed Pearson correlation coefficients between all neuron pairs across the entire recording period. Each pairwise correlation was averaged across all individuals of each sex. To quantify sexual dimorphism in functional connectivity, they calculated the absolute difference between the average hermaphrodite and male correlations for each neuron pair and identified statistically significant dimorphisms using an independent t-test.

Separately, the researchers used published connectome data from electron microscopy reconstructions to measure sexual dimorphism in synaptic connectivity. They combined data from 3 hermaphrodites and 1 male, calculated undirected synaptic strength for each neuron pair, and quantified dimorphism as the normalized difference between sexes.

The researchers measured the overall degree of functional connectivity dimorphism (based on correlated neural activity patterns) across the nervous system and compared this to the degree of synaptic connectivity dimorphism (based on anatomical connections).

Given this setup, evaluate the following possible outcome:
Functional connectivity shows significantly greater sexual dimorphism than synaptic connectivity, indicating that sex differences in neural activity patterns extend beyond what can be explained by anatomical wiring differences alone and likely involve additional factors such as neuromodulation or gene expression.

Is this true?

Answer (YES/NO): NO